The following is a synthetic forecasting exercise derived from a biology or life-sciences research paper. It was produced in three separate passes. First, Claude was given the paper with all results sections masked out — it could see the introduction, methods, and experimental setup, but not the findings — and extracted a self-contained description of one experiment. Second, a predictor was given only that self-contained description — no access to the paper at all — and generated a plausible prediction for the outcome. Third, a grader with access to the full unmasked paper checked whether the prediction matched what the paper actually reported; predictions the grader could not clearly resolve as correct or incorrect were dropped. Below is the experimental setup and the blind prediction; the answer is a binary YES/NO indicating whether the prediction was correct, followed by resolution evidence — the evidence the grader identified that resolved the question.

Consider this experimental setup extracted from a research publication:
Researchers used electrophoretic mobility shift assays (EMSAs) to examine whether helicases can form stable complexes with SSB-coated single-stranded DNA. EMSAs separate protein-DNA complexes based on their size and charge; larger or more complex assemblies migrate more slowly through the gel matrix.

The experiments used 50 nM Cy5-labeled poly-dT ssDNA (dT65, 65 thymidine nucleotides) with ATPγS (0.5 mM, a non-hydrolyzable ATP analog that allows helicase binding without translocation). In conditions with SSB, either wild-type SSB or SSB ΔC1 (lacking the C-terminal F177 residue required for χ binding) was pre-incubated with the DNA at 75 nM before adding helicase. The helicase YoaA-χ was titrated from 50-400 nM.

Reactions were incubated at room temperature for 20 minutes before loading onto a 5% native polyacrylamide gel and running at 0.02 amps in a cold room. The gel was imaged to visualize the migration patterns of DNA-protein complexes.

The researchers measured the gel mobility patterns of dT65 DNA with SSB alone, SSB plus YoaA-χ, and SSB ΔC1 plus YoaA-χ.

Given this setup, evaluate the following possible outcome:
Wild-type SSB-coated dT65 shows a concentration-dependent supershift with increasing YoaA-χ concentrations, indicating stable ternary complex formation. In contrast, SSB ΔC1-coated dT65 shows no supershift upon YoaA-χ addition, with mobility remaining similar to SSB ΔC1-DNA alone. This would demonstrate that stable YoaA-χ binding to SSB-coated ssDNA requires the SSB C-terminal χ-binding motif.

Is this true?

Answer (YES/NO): NO